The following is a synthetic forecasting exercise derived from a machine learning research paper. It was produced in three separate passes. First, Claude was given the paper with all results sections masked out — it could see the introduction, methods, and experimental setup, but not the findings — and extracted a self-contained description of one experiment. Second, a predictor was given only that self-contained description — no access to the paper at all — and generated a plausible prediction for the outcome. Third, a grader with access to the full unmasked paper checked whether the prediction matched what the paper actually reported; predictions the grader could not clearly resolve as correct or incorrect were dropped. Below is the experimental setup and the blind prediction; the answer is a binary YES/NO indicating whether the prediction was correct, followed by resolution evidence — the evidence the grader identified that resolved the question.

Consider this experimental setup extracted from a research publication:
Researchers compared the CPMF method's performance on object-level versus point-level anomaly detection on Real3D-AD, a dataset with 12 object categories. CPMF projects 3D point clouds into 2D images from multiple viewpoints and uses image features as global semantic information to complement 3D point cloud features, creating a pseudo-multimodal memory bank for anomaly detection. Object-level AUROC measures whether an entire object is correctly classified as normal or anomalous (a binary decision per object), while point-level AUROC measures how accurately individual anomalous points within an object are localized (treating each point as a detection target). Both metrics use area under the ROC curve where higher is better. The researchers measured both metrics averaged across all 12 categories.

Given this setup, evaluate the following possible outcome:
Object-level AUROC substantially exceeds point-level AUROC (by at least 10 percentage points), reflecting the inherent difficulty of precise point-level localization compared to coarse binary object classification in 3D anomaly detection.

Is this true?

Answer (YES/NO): NO